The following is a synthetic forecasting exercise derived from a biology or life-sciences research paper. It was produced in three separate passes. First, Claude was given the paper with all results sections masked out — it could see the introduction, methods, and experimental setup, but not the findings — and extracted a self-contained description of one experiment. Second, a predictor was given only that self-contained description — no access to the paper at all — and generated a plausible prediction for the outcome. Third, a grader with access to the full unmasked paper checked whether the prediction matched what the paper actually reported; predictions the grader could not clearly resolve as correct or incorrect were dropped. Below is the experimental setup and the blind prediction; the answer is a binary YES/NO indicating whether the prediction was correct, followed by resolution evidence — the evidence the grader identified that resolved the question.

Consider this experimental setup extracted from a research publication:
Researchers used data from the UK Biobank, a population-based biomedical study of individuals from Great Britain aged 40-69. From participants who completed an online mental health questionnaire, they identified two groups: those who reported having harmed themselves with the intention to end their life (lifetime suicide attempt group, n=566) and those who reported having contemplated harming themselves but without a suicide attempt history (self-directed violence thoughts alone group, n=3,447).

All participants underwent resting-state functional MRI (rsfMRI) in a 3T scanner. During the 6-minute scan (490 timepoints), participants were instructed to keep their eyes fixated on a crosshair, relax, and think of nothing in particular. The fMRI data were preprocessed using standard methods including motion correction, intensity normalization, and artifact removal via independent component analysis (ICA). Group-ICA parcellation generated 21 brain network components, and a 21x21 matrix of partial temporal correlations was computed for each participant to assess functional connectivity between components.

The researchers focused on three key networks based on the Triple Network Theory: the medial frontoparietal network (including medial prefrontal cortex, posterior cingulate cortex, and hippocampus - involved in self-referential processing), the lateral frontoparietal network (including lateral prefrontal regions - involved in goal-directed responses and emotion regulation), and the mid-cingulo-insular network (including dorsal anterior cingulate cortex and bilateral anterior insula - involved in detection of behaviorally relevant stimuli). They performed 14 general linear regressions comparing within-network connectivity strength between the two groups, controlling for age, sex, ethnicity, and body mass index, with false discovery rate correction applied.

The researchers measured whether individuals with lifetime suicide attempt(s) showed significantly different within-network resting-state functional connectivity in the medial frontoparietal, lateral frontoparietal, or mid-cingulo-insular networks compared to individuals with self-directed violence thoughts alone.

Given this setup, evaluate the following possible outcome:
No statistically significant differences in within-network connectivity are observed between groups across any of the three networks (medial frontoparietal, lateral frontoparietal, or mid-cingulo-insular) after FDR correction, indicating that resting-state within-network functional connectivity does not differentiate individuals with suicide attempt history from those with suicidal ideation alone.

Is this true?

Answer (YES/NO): YES